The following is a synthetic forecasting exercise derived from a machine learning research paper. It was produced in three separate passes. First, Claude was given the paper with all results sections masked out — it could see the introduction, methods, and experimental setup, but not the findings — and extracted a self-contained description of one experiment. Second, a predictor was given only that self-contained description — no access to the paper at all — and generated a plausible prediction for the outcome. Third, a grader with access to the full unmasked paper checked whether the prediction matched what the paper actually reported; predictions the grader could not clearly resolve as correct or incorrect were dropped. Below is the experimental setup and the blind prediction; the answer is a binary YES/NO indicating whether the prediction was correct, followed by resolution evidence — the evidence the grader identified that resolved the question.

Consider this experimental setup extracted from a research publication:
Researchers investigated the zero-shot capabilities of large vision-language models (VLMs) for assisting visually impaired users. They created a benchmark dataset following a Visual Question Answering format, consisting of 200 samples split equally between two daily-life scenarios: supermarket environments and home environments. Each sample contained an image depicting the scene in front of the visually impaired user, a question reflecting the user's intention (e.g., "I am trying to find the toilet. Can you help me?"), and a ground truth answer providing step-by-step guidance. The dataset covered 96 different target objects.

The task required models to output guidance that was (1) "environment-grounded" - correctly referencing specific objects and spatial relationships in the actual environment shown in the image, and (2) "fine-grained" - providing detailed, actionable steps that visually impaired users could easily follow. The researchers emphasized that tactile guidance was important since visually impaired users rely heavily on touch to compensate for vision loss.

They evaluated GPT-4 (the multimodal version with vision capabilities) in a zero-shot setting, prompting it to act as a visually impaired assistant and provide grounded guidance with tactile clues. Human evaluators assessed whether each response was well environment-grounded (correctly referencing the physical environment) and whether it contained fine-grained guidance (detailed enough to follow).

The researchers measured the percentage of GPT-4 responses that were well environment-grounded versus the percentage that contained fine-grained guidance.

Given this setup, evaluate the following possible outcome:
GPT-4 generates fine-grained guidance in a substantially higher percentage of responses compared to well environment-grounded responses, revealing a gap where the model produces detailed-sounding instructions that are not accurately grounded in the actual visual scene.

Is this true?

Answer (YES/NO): NO